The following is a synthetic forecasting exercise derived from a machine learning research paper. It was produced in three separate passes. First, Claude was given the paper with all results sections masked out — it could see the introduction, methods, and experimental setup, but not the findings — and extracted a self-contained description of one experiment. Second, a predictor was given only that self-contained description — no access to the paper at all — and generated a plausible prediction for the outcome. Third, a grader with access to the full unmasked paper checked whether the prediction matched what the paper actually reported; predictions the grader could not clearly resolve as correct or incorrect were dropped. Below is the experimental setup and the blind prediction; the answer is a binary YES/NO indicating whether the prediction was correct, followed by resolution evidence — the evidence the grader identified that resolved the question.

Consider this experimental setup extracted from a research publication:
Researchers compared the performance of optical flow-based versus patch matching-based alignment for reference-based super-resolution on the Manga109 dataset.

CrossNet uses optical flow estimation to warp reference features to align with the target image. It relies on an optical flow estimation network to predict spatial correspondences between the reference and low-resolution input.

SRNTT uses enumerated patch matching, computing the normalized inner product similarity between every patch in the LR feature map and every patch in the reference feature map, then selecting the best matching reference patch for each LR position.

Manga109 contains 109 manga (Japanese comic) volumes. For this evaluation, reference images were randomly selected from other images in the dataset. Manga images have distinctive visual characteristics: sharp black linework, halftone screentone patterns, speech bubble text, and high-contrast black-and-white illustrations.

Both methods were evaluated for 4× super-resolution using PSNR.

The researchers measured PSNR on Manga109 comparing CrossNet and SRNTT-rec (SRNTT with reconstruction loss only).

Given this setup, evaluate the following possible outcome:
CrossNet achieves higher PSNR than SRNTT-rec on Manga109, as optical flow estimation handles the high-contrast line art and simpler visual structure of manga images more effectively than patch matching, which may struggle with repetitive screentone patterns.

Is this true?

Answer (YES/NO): NO